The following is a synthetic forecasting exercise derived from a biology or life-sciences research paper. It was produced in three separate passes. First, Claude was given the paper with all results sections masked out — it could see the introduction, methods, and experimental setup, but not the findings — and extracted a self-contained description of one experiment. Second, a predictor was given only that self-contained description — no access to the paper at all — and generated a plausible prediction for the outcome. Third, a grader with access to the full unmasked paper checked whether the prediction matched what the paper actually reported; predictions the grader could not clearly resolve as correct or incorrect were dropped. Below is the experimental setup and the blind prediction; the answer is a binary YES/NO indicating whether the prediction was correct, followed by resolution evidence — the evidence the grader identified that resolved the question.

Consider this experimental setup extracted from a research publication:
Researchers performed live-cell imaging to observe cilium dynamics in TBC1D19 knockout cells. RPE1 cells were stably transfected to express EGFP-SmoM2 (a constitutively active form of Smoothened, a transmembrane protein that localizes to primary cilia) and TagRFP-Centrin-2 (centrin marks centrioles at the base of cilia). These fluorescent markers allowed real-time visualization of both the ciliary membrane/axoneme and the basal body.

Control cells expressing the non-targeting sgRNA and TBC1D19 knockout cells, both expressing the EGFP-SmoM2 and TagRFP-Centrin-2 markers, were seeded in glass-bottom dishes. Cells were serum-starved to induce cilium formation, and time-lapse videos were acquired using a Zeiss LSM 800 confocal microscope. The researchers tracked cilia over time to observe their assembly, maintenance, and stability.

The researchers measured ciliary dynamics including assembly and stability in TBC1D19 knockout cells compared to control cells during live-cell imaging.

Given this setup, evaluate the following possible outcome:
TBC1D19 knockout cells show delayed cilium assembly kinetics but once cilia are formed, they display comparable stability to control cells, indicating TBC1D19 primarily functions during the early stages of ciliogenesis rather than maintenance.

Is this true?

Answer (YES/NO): NO